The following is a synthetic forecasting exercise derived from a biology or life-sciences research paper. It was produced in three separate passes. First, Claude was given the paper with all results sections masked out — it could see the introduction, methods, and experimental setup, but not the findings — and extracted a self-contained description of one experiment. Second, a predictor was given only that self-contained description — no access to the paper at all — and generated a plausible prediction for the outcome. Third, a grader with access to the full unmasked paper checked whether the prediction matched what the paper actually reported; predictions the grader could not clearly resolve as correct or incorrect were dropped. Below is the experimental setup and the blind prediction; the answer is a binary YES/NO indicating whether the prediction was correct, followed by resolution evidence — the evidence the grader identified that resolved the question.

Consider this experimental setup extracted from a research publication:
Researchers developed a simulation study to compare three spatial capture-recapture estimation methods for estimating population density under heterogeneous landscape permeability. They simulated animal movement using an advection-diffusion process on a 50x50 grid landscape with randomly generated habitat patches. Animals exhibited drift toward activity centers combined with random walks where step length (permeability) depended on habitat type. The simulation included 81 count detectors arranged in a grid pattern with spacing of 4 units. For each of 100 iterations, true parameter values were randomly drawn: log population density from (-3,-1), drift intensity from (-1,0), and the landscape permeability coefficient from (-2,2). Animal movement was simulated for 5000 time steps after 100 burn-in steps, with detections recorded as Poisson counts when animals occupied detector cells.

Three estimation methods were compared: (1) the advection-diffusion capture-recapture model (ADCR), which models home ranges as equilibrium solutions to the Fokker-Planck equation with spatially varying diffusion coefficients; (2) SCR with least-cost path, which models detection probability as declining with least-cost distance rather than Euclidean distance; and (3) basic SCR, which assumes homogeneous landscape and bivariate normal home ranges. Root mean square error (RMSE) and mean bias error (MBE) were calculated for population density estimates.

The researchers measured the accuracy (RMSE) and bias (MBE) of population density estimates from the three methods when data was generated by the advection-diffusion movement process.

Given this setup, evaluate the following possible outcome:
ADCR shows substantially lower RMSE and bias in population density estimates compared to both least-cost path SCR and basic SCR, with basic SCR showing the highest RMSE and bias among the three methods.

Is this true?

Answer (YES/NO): NO